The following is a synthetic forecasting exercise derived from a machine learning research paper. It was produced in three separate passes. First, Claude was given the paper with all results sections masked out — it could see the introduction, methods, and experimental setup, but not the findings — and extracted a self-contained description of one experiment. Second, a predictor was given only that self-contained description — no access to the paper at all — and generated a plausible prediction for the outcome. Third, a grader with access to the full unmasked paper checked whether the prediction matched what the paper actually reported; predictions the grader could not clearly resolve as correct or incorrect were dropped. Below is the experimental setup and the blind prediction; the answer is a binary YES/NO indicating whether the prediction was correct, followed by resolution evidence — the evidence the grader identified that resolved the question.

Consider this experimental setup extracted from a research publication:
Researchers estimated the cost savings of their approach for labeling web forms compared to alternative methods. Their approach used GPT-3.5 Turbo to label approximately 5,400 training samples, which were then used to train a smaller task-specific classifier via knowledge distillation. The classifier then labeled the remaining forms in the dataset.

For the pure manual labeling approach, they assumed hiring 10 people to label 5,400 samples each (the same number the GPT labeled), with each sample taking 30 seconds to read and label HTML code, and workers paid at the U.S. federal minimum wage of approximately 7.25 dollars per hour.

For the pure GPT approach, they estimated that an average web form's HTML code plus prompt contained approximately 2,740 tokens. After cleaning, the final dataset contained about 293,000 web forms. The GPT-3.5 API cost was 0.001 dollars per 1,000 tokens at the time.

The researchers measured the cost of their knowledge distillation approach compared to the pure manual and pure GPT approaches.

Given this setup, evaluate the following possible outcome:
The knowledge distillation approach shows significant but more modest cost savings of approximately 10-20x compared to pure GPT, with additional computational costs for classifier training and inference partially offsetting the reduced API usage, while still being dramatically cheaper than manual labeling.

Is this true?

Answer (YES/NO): NO